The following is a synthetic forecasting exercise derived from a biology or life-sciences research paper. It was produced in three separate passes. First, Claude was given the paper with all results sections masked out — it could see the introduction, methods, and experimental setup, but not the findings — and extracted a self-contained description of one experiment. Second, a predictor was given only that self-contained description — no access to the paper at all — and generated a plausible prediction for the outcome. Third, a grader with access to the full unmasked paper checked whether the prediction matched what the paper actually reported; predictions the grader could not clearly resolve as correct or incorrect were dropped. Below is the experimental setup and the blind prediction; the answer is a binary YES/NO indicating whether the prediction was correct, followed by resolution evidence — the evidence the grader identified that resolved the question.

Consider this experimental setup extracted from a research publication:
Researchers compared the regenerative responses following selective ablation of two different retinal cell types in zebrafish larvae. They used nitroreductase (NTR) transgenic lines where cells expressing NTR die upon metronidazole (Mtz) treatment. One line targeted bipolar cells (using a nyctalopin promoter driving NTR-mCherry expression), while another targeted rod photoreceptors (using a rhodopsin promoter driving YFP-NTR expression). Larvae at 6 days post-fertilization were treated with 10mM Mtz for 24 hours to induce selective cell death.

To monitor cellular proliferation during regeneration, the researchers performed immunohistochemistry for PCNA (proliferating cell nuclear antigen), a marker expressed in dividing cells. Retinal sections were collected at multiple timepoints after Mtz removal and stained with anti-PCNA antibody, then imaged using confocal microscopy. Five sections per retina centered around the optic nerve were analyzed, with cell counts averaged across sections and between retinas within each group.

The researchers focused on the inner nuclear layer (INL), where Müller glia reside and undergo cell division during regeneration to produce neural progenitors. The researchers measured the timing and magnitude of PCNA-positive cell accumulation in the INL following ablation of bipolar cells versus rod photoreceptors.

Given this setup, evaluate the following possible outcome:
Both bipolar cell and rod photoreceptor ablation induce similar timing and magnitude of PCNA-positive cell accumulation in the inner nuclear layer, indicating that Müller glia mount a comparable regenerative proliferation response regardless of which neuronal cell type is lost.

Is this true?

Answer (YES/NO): YES